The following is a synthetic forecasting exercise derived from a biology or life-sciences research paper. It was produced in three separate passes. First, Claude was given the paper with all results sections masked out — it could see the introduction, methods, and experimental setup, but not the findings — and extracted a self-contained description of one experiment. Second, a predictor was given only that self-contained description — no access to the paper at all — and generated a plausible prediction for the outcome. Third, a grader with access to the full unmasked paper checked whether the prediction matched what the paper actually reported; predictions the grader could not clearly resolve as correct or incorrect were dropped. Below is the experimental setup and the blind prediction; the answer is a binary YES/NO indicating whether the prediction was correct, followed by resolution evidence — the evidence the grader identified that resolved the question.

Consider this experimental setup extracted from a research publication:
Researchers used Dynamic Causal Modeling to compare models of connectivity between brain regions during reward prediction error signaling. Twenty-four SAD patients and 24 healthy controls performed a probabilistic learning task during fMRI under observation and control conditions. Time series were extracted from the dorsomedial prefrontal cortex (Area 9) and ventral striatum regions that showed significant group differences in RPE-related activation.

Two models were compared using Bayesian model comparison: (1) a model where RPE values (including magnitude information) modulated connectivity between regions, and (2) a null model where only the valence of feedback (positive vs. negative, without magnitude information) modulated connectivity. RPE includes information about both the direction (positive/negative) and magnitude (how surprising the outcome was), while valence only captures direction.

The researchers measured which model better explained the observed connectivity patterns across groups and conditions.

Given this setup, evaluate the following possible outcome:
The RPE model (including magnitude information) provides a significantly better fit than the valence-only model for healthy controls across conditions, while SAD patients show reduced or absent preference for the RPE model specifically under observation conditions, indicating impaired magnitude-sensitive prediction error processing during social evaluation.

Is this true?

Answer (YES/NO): NO